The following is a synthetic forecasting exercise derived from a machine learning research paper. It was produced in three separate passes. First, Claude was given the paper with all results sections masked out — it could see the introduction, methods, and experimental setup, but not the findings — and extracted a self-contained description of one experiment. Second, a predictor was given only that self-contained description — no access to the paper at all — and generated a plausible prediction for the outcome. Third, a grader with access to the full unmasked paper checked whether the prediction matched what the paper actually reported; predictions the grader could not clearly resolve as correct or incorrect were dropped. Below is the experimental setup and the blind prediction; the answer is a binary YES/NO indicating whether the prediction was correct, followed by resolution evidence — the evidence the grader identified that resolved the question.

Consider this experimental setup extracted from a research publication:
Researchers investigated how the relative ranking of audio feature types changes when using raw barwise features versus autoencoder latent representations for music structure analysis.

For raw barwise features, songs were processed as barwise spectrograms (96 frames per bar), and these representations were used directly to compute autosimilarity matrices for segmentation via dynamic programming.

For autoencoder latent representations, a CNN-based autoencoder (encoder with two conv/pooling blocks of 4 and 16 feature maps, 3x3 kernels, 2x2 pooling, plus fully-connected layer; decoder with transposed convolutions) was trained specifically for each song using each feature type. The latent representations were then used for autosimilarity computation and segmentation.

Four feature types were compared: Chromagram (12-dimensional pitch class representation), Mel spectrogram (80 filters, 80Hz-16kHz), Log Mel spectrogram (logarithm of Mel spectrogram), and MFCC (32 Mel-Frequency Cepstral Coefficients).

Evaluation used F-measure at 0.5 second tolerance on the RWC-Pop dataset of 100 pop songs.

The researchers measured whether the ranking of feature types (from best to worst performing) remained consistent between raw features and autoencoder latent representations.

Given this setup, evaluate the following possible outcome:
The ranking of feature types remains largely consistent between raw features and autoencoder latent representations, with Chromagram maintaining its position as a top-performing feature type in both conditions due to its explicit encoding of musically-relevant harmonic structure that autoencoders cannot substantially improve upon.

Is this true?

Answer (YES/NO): NO